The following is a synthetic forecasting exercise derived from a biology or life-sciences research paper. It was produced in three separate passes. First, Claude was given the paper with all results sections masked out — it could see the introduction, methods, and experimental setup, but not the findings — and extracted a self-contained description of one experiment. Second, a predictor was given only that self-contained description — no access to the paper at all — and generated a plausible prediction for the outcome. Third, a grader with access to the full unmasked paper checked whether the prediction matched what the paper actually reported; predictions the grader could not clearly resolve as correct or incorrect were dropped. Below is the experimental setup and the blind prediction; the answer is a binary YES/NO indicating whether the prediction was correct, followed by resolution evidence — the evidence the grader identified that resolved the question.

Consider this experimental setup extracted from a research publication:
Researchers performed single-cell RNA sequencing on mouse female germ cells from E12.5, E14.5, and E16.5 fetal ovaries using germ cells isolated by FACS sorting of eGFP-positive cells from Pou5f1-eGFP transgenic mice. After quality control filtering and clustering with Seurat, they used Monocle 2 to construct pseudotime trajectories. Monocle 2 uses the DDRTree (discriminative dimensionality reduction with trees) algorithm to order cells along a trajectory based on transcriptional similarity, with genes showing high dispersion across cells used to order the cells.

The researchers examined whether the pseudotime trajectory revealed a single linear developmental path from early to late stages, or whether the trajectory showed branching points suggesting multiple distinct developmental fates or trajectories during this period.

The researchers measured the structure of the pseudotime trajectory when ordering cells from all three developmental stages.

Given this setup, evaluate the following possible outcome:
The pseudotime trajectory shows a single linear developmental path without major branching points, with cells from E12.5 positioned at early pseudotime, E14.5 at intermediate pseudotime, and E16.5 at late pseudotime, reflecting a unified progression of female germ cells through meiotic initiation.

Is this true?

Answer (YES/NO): NO